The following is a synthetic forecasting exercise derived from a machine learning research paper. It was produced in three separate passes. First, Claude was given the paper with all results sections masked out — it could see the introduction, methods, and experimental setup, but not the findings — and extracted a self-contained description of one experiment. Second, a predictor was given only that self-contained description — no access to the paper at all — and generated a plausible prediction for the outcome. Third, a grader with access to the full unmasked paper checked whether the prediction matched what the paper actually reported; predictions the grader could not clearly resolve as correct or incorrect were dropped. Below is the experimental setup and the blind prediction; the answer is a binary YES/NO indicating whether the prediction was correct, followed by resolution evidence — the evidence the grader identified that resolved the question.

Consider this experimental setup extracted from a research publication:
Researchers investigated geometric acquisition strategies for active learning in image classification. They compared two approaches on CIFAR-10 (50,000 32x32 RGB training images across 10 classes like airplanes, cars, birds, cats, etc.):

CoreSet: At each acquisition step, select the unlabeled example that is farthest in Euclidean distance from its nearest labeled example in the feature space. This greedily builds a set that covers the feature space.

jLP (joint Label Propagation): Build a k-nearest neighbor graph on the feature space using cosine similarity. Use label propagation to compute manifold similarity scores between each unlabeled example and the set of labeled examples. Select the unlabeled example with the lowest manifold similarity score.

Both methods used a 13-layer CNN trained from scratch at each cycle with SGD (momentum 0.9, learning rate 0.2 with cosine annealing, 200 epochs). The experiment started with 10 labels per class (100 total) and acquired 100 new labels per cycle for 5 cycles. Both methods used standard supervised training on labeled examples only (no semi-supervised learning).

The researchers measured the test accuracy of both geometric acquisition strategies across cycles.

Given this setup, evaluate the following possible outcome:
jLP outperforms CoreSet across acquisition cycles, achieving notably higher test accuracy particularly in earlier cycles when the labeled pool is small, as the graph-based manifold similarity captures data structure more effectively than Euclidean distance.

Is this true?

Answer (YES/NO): NO